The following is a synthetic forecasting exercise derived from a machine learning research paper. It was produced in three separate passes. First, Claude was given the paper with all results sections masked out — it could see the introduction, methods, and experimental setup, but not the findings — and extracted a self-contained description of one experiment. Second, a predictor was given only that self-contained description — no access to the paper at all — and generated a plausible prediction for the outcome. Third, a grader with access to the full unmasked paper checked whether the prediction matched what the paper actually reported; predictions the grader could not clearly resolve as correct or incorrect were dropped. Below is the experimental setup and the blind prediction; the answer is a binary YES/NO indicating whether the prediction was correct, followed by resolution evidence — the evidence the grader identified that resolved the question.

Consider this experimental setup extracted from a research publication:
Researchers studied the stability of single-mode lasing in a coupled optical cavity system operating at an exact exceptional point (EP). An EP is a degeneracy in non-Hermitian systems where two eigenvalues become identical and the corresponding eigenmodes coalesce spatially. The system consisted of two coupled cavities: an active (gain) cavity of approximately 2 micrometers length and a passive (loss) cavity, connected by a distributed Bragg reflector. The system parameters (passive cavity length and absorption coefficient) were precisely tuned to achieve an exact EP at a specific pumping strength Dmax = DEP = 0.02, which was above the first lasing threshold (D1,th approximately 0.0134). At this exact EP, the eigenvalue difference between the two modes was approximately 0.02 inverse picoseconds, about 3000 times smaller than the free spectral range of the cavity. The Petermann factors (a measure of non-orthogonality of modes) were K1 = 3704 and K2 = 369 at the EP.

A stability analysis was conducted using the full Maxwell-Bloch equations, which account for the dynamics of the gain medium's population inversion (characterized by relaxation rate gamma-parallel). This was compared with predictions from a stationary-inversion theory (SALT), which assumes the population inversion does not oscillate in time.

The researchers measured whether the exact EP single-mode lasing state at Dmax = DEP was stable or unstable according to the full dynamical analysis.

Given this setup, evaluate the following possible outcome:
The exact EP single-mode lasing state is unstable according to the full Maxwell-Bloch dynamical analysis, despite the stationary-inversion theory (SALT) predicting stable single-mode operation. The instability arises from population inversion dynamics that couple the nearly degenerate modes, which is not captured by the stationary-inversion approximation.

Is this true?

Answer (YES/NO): YES